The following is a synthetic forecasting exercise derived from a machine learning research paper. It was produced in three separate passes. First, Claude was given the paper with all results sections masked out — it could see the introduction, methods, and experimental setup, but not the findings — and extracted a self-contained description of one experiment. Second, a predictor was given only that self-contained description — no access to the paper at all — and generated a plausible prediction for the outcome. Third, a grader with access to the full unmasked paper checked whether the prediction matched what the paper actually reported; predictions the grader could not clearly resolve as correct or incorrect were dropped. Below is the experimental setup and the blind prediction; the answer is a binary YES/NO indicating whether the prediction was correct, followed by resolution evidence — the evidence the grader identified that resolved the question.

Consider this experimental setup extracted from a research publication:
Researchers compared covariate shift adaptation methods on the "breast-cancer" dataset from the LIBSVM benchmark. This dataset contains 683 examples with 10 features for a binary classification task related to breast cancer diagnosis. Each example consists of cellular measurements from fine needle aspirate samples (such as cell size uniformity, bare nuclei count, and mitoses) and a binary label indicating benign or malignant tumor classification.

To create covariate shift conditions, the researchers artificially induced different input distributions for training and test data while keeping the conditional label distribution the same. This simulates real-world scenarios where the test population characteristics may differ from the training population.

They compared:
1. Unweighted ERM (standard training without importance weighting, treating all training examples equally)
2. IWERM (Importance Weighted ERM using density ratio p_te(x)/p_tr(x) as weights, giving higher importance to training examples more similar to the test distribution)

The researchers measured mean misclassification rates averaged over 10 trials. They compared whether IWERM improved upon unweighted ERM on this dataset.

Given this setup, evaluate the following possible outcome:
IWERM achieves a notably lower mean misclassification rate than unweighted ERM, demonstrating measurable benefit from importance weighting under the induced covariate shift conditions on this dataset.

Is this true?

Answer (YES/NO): NO